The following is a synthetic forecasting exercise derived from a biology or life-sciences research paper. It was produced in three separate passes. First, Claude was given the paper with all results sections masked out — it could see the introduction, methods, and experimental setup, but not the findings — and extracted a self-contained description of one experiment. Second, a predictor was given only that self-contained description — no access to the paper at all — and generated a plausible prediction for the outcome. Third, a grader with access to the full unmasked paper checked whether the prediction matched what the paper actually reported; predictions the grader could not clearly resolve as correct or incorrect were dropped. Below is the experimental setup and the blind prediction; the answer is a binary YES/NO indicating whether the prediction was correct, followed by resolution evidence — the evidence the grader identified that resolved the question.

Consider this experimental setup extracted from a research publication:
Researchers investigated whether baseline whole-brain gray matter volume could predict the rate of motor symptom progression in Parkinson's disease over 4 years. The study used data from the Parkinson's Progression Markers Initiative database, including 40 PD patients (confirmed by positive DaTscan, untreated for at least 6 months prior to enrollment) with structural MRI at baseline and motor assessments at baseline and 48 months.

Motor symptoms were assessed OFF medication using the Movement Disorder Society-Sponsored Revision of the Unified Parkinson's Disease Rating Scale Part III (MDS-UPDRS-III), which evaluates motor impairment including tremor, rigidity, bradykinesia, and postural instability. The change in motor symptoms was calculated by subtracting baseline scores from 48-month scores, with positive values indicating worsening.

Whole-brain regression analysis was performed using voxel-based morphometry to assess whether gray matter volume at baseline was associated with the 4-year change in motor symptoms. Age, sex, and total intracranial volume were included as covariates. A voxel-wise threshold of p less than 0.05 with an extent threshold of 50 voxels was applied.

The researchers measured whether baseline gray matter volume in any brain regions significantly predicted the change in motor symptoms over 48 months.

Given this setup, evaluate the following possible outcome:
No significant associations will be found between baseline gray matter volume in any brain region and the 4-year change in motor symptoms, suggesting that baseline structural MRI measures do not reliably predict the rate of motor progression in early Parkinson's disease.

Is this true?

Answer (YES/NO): NO